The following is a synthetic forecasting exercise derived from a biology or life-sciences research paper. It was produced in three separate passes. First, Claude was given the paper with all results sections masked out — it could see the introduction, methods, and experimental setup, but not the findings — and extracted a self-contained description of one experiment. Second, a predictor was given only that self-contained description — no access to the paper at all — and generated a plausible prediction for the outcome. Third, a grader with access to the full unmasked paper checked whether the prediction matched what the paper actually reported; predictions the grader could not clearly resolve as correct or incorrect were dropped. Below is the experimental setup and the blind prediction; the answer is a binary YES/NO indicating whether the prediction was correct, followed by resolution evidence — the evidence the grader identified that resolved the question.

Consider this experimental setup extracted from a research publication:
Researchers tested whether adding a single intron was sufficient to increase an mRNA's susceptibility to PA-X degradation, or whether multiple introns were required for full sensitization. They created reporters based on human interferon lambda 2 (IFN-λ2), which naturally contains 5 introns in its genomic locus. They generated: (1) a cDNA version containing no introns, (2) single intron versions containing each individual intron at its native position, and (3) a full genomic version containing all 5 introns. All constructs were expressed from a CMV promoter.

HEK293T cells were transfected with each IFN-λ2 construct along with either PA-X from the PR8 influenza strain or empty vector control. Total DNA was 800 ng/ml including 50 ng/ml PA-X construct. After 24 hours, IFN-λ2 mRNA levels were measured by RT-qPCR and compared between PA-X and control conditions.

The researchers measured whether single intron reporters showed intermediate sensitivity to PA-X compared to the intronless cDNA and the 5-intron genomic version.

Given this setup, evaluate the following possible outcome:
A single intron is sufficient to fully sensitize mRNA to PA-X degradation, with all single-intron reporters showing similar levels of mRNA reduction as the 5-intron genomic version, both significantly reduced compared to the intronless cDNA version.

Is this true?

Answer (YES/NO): NO